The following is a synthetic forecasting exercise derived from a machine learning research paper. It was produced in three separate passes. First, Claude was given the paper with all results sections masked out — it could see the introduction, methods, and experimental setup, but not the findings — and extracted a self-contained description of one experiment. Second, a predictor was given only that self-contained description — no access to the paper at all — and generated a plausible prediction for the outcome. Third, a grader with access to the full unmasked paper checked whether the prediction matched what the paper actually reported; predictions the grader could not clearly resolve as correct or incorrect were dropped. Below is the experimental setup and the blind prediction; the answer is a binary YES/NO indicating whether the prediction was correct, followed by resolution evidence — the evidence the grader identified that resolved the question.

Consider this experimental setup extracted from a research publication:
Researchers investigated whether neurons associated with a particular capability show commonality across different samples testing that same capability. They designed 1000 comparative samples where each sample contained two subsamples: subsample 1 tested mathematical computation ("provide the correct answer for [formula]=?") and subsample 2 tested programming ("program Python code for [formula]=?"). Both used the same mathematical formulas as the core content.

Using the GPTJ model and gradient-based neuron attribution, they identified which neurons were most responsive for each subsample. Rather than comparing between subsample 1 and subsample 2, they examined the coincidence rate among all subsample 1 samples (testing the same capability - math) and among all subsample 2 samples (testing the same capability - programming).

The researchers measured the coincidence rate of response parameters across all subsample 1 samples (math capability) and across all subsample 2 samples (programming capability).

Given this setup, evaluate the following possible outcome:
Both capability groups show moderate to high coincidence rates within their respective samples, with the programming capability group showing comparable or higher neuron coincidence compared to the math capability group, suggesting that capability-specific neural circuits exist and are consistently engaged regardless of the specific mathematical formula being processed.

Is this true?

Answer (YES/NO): NO